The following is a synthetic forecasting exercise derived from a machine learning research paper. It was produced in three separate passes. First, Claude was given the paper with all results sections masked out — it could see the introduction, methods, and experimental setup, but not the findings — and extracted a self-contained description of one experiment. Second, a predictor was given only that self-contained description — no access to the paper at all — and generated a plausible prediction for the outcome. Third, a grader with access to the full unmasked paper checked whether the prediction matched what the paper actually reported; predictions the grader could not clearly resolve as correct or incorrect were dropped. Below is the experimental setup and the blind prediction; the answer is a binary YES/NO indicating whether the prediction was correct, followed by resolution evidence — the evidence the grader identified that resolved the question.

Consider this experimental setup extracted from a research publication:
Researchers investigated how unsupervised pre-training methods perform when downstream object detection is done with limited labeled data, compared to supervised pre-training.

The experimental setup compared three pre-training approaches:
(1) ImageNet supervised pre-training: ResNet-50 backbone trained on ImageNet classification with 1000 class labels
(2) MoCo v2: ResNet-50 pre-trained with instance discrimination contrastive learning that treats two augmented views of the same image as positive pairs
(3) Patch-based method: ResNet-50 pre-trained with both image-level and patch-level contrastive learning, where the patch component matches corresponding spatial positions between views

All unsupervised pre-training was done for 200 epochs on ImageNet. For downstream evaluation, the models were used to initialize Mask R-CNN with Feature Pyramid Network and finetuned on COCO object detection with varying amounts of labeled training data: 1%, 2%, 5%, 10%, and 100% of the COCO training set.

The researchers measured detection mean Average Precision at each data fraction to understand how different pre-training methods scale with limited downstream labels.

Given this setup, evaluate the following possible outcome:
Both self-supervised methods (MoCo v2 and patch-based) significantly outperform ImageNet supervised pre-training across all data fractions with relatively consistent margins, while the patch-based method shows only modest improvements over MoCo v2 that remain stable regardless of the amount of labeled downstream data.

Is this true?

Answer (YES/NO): NO